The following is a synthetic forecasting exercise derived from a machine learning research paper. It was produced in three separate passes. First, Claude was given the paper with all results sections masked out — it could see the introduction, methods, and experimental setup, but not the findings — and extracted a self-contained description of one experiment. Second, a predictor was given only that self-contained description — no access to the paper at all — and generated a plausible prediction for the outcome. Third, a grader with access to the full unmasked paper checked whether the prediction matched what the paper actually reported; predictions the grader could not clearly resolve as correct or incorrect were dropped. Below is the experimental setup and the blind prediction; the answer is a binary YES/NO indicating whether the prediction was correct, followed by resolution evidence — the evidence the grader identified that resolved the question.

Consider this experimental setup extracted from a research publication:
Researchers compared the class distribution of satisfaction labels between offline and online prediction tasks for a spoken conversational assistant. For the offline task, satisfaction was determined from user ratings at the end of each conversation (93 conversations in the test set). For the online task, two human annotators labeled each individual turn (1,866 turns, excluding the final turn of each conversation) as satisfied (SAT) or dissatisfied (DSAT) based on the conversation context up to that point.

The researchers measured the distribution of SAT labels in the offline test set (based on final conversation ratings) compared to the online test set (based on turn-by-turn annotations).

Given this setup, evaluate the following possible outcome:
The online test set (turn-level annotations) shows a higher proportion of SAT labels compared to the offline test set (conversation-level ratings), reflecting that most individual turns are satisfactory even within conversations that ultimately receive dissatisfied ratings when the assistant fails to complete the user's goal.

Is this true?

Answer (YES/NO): YES